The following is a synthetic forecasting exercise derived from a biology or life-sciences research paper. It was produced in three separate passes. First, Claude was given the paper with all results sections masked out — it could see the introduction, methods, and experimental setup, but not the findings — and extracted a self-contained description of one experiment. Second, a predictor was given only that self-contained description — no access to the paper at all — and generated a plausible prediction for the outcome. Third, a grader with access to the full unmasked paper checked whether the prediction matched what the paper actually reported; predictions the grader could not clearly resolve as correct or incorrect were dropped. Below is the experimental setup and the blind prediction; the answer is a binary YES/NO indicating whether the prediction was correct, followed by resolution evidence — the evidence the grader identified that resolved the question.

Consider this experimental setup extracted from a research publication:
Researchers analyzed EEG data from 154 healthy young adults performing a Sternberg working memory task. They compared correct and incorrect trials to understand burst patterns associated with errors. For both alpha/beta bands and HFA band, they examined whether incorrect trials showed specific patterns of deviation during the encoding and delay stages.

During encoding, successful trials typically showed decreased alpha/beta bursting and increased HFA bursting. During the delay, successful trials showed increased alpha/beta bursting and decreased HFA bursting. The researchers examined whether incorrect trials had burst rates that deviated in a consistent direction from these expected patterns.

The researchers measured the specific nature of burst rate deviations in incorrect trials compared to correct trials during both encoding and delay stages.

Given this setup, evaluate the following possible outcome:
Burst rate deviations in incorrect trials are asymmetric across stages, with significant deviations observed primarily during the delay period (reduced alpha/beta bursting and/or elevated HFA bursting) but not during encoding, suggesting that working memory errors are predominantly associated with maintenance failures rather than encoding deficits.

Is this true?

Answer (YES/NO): NO